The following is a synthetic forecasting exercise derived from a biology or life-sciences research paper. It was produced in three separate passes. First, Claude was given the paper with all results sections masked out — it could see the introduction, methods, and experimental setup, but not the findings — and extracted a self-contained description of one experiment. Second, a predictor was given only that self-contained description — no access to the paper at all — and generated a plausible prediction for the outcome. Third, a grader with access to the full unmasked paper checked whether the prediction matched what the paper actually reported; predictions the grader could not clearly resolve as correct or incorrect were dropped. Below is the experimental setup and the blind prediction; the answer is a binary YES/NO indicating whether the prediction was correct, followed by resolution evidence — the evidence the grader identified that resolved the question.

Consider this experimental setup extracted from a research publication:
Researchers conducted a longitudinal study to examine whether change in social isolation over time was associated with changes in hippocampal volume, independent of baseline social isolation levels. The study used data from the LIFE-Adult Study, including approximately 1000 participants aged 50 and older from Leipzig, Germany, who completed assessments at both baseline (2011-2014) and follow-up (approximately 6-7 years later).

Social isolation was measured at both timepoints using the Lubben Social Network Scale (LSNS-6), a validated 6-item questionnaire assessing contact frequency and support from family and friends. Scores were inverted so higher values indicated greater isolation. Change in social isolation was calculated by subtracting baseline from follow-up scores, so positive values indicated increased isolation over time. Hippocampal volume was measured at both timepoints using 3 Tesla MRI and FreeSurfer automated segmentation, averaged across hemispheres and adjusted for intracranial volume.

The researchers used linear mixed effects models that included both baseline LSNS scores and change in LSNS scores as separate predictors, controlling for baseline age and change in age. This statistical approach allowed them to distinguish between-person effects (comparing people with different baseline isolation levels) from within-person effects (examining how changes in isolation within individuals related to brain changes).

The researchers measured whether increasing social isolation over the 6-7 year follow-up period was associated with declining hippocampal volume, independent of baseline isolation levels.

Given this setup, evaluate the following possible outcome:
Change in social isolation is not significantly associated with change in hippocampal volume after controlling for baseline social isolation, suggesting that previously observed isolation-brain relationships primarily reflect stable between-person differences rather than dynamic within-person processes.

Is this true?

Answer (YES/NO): NO